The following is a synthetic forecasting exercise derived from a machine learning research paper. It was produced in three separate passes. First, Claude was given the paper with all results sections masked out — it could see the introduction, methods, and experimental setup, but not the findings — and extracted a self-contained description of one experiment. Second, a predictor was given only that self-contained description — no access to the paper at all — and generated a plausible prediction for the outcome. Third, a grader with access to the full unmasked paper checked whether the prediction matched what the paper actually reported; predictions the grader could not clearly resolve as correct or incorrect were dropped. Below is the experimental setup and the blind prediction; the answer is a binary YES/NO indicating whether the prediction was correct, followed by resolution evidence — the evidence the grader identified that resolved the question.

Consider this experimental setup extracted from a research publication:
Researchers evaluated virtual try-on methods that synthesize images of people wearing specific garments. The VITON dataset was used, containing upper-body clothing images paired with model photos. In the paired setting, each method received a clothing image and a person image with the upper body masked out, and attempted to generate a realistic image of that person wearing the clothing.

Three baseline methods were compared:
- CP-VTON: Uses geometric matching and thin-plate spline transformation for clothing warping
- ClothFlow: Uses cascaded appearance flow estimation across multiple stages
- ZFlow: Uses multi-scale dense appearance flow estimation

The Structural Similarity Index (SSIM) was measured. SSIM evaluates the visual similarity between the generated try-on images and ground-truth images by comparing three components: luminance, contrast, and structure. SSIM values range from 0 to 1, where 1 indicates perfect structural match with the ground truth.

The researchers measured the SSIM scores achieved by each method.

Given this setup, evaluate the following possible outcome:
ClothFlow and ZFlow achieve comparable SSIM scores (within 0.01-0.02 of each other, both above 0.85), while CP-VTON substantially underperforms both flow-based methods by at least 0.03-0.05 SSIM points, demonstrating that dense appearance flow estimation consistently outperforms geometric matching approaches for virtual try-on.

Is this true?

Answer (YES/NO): NO